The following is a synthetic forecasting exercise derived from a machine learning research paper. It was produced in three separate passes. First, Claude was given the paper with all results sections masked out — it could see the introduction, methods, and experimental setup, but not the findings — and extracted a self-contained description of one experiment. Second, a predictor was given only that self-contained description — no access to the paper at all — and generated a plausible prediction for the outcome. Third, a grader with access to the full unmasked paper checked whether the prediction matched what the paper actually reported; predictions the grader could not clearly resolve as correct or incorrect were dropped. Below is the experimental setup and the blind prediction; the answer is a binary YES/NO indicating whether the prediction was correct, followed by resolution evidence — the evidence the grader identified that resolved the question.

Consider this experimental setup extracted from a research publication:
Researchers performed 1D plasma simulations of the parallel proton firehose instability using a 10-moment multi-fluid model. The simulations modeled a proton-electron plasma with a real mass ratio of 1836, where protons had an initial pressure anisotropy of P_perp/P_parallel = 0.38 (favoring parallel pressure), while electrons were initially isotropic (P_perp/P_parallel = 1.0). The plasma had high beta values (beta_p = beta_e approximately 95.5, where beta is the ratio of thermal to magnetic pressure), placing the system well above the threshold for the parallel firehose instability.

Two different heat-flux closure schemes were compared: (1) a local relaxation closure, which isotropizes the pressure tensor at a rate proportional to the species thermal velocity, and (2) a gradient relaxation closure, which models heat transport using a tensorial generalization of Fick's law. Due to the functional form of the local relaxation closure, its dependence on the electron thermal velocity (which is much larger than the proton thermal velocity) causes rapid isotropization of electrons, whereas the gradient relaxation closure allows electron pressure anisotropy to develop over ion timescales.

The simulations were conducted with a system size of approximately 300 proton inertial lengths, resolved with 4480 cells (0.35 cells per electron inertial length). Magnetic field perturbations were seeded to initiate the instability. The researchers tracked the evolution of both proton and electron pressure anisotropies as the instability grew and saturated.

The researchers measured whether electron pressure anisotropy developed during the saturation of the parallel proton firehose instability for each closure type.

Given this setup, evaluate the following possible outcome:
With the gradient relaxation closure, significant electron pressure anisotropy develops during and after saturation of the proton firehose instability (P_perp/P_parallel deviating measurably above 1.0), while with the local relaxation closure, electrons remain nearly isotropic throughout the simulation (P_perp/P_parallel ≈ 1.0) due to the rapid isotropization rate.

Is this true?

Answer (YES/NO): YES